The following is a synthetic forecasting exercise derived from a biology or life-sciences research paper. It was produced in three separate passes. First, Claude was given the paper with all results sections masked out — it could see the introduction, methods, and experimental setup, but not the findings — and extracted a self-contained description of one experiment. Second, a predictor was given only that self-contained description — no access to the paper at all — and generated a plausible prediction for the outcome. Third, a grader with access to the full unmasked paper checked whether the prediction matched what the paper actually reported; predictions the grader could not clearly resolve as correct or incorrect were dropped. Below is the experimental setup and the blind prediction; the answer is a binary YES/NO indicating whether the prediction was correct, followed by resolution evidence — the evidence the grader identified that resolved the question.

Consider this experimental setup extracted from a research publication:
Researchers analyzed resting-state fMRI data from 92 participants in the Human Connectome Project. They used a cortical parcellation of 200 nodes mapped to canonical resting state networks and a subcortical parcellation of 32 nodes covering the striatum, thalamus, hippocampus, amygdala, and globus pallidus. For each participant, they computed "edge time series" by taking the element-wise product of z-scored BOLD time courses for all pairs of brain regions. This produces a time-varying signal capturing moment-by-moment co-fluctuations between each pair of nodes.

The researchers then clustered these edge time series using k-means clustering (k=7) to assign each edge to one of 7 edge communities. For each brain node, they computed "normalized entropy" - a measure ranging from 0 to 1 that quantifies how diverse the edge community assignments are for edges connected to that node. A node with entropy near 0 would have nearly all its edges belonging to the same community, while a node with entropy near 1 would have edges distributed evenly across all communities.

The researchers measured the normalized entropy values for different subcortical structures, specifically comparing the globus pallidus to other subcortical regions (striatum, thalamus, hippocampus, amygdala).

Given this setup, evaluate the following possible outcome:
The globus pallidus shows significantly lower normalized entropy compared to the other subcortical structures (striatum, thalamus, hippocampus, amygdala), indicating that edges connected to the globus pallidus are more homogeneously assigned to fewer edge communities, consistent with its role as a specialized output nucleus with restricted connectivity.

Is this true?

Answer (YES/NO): YES